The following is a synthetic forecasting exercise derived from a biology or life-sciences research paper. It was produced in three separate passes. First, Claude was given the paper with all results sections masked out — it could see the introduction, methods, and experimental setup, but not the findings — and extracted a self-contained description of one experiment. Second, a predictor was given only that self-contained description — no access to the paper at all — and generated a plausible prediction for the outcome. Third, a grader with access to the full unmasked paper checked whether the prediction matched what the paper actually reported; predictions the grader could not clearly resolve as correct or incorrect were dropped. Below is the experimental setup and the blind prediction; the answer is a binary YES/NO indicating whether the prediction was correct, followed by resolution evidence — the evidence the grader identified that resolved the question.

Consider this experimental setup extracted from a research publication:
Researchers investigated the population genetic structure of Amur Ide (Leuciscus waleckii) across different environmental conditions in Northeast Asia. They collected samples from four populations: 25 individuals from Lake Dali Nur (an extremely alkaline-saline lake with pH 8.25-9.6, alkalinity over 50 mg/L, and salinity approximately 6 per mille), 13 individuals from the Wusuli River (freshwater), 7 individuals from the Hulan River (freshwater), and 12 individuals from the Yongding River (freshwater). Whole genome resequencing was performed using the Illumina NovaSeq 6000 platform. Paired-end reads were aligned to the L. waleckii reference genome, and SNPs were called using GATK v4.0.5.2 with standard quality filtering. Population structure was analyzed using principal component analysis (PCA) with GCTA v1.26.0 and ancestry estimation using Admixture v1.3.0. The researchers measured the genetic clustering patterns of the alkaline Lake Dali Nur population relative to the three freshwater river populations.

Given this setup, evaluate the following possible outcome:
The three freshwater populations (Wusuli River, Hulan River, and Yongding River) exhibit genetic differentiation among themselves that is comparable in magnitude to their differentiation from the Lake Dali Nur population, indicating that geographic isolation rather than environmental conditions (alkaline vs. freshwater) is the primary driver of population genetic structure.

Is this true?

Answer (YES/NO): NO